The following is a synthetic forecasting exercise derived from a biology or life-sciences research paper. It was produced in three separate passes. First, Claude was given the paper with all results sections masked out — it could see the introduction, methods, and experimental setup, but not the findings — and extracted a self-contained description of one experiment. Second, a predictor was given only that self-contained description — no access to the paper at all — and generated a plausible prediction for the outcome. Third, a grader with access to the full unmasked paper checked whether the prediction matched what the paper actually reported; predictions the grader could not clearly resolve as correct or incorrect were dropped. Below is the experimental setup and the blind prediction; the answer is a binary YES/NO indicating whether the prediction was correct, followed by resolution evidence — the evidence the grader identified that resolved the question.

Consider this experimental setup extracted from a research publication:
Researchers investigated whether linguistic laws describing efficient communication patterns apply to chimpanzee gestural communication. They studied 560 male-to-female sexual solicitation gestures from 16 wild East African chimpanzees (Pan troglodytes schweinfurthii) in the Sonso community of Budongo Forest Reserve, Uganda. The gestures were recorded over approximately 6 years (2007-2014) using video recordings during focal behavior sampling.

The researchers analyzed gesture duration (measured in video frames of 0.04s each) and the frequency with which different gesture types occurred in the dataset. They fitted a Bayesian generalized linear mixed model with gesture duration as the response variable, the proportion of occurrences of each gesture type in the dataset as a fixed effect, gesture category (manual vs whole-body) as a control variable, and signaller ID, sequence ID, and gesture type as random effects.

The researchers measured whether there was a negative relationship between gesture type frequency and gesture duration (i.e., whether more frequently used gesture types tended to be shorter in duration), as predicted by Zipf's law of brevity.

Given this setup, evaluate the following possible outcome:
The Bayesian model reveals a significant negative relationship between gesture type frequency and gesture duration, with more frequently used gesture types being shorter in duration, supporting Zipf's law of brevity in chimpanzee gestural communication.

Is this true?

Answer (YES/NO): NO